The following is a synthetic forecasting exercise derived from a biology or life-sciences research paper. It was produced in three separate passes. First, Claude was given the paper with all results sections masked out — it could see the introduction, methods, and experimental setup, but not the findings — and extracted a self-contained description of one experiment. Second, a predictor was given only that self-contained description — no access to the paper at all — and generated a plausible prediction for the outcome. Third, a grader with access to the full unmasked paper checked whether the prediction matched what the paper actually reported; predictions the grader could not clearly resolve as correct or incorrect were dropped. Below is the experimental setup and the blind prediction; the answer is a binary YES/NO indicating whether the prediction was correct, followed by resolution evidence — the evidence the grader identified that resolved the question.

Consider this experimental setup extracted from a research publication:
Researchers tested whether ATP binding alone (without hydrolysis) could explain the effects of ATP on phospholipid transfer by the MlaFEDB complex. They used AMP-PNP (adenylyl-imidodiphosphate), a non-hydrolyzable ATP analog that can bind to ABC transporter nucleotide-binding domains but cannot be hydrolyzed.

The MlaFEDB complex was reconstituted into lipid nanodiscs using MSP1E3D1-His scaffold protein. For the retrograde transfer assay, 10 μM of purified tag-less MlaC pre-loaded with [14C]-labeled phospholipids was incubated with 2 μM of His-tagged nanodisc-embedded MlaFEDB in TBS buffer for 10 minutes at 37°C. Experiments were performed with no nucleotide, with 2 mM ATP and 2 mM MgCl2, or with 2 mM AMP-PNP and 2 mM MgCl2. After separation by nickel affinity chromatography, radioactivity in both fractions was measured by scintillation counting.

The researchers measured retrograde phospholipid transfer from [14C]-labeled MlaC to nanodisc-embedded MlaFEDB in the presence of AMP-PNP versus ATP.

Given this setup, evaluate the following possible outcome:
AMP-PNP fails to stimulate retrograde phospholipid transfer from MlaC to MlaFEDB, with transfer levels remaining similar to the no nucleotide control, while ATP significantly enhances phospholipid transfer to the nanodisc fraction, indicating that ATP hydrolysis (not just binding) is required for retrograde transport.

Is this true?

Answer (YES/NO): YES